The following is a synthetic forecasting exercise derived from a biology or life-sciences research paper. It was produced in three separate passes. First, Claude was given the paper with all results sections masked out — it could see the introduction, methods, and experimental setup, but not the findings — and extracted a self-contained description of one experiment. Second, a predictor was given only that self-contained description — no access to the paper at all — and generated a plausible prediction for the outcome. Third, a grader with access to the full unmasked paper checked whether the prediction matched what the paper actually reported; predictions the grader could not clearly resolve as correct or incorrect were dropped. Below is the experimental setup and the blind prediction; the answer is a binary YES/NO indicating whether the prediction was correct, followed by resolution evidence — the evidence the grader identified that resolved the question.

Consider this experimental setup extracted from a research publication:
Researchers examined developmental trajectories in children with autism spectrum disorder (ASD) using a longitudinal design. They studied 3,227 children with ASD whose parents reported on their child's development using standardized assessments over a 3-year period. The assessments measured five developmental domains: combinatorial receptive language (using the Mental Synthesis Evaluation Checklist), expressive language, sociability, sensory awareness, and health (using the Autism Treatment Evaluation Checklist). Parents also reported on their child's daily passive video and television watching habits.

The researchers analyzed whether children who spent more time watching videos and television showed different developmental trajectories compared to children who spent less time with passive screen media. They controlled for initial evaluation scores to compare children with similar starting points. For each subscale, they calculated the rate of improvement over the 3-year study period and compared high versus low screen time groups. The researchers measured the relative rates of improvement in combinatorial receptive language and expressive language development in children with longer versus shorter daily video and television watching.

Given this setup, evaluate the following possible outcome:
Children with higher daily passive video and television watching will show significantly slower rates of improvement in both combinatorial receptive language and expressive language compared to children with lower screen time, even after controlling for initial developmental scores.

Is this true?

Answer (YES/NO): NO